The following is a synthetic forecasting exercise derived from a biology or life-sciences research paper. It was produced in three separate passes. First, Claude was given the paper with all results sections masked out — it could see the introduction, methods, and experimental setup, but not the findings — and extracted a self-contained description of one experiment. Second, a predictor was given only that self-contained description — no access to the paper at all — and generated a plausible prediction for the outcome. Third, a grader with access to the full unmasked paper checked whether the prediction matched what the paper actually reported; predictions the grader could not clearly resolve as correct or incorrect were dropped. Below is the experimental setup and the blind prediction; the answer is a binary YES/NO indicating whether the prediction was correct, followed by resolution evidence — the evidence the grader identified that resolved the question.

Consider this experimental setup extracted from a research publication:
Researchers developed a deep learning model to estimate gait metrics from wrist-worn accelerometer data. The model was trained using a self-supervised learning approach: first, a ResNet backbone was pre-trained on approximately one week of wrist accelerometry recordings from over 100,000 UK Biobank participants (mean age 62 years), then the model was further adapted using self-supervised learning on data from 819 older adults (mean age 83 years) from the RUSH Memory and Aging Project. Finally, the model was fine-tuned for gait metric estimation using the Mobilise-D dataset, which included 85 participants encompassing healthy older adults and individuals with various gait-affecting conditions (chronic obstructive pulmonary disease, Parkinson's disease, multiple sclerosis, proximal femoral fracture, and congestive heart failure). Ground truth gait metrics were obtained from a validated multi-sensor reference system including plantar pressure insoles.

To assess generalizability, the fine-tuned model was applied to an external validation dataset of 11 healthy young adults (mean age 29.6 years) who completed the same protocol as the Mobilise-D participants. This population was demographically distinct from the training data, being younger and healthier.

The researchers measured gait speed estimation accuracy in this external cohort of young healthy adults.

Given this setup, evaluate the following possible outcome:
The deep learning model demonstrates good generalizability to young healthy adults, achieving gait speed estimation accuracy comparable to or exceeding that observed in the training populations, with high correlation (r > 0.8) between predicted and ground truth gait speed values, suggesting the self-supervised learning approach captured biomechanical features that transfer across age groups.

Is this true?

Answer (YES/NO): YES